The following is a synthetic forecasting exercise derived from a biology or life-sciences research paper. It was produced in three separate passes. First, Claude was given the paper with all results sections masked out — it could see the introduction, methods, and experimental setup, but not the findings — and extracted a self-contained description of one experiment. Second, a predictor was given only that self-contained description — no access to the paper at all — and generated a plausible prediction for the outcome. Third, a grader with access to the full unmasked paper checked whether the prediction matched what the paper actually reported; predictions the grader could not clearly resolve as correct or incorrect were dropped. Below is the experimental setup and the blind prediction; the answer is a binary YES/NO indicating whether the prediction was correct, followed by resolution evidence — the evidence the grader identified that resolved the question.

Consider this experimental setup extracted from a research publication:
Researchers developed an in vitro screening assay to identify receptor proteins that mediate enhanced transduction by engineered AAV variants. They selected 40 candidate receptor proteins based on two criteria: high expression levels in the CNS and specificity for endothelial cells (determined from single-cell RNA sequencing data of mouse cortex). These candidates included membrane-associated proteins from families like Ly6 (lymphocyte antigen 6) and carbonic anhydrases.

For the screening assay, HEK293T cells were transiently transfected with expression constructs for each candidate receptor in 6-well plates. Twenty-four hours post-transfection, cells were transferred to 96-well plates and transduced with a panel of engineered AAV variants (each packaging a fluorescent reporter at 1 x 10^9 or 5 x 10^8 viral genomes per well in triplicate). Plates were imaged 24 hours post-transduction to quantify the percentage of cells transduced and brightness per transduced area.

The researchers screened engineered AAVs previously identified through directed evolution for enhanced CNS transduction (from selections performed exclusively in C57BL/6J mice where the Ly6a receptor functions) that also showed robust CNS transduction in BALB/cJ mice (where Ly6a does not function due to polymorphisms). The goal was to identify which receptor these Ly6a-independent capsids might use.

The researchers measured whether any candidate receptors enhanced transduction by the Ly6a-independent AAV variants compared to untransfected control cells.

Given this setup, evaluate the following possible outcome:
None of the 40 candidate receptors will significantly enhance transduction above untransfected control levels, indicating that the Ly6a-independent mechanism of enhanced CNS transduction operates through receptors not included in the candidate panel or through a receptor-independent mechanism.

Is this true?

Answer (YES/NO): NO